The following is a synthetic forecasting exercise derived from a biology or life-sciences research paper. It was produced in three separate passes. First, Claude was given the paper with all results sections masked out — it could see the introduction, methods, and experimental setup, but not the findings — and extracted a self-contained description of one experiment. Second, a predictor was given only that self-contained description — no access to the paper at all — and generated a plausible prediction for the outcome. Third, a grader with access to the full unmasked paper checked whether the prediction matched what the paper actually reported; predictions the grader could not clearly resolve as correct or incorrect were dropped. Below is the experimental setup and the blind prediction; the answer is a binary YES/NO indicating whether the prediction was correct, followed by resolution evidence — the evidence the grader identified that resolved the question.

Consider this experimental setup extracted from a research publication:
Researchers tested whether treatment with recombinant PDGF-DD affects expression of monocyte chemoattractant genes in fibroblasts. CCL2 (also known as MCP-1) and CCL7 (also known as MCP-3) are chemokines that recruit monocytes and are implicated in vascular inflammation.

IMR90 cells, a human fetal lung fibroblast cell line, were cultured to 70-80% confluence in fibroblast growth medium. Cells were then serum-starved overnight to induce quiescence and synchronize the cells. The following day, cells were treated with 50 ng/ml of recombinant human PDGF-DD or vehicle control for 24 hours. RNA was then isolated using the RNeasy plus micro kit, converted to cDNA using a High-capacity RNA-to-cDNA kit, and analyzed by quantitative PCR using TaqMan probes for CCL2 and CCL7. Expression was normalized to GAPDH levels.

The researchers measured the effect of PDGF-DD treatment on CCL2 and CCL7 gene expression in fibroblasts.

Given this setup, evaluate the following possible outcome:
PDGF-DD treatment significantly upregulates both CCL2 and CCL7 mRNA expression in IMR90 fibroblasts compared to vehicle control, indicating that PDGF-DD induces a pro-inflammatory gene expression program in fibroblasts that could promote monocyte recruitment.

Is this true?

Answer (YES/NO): YES